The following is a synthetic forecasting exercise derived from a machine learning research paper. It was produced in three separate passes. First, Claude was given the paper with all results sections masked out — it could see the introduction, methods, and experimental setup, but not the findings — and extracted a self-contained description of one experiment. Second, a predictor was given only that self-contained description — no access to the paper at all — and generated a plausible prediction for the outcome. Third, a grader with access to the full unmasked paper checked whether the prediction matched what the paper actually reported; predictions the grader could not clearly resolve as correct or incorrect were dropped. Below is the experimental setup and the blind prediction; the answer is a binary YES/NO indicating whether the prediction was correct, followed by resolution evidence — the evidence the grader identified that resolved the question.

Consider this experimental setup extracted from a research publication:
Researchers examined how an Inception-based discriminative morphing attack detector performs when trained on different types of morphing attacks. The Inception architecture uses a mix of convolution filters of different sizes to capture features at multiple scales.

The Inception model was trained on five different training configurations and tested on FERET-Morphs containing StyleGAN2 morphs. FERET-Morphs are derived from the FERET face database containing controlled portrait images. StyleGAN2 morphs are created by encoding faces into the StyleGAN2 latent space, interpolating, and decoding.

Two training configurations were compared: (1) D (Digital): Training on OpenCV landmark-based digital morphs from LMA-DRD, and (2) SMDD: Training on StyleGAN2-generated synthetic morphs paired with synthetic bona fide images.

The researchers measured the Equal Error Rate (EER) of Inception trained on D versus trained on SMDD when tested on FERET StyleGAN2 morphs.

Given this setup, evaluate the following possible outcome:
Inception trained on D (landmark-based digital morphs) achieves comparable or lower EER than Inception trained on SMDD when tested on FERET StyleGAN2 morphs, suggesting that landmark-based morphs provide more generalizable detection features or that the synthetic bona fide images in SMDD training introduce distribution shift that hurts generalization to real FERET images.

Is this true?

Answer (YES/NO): YES